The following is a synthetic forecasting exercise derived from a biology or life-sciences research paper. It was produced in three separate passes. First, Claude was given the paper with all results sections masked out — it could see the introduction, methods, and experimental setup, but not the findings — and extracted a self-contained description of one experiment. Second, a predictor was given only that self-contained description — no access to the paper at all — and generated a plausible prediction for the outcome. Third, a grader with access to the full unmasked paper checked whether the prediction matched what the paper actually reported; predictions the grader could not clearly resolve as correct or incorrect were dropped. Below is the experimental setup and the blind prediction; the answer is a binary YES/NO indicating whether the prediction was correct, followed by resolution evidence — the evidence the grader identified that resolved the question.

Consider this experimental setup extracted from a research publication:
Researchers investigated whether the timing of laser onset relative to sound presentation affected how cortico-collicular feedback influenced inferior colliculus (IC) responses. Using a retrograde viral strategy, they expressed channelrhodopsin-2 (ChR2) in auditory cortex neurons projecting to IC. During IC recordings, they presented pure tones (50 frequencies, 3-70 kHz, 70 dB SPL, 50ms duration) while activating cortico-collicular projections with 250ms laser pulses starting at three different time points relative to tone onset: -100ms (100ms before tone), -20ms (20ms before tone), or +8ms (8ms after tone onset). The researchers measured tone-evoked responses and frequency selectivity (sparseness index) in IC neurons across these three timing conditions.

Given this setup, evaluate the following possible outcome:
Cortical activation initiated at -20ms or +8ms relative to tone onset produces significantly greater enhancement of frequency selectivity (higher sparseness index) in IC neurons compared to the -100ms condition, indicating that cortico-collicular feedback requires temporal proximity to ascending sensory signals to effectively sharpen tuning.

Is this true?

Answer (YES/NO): NO